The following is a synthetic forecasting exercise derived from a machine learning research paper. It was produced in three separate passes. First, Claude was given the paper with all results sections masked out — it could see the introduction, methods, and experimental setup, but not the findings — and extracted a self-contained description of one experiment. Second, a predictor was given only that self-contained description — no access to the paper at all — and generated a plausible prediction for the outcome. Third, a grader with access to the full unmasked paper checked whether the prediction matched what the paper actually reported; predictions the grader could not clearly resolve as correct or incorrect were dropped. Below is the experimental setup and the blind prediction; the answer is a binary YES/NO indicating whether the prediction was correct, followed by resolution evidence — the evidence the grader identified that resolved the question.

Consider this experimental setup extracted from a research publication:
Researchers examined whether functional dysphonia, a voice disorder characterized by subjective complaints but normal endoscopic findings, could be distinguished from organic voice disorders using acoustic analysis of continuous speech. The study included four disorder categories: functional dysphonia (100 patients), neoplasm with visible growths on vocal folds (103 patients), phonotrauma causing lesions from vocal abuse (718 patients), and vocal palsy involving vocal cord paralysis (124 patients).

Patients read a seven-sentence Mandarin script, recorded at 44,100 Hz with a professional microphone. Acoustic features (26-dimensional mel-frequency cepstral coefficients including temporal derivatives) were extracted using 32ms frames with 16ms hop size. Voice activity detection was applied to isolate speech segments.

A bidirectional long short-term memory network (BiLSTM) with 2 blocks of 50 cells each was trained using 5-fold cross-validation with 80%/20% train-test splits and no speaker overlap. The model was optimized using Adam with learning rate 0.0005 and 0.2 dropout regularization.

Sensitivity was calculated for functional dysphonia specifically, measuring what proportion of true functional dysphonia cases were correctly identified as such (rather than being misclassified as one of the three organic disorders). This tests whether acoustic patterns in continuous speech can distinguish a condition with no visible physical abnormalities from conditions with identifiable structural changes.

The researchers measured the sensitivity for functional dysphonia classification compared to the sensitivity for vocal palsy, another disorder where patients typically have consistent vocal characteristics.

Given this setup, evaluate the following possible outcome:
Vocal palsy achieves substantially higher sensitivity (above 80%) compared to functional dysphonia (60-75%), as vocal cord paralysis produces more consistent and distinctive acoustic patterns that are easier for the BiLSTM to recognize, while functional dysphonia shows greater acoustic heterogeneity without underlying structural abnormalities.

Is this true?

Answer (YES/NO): NO